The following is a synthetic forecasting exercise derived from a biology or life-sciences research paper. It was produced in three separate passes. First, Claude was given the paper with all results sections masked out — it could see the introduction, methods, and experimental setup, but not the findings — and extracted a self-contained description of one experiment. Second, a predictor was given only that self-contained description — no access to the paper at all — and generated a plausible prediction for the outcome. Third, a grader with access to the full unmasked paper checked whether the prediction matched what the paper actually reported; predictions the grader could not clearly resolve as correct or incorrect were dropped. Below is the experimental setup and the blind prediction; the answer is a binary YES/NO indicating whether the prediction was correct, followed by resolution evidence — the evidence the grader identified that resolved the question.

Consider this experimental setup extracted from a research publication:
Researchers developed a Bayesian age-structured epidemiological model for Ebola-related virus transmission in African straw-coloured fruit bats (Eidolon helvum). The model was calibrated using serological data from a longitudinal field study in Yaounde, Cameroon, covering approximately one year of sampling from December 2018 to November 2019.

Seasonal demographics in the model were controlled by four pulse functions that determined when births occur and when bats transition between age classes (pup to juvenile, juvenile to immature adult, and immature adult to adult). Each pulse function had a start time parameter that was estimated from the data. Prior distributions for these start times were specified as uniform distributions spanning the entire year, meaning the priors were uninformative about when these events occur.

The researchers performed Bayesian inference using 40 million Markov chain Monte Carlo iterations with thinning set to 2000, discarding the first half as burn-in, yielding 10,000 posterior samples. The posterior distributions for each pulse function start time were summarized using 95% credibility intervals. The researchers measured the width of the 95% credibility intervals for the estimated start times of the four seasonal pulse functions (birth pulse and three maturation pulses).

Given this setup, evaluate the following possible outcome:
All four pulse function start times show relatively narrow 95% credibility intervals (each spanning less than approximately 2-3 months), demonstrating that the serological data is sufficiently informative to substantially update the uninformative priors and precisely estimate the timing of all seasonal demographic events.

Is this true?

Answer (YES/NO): YES